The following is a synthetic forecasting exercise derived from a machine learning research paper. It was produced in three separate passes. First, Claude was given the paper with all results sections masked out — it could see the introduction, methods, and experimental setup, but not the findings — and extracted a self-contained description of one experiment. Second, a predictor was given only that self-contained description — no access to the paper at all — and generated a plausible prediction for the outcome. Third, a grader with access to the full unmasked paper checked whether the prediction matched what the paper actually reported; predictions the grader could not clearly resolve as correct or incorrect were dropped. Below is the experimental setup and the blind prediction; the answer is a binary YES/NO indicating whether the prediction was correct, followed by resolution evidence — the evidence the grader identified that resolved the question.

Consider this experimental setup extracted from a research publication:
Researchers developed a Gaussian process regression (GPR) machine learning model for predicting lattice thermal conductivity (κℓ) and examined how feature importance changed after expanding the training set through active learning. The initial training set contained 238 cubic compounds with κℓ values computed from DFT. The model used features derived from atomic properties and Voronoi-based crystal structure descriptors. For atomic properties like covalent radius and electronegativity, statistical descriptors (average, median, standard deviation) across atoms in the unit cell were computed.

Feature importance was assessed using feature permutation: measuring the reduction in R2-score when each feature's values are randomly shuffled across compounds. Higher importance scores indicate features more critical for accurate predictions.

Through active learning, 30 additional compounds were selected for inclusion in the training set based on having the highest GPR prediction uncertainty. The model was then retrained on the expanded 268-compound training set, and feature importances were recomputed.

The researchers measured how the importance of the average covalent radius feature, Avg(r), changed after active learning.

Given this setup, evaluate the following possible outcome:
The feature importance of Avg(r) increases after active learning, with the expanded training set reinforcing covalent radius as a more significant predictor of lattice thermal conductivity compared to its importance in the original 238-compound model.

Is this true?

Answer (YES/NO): YES